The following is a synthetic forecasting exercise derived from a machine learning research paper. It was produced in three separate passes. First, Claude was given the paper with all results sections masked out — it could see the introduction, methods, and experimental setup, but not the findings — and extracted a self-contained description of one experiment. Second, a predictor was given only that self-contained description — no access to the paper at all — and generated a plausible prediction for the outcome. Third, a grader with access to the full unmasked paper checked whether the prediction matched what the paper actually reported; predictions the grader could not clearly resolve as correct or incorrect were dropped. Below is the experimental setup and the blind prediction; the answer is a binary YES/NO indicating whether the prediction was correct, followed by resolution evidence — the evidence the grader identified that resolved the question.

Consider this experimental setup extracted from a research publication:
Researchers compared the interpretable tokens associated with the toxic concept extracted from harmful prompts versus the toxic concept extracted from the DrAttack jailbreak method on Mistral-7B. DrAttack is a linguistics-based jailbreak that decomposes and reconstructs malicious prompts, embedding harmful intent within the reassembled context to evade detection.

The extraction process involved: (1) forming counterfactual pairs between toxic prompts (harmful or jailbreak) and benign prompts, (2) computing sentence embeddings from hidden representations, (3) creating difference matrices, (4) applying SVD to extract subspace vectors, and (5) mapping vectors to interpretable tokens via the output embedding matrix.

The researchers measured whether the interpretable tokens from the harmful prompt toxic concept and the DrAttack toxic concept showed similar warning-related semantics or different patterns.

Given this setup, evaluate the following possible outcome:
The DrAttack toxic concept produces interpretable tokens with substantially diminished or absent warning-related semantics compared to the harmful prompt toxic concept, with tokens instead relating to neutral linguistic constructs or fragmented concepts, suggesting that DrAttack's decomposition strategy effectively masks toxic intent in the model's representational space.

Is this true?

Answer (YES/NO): NO